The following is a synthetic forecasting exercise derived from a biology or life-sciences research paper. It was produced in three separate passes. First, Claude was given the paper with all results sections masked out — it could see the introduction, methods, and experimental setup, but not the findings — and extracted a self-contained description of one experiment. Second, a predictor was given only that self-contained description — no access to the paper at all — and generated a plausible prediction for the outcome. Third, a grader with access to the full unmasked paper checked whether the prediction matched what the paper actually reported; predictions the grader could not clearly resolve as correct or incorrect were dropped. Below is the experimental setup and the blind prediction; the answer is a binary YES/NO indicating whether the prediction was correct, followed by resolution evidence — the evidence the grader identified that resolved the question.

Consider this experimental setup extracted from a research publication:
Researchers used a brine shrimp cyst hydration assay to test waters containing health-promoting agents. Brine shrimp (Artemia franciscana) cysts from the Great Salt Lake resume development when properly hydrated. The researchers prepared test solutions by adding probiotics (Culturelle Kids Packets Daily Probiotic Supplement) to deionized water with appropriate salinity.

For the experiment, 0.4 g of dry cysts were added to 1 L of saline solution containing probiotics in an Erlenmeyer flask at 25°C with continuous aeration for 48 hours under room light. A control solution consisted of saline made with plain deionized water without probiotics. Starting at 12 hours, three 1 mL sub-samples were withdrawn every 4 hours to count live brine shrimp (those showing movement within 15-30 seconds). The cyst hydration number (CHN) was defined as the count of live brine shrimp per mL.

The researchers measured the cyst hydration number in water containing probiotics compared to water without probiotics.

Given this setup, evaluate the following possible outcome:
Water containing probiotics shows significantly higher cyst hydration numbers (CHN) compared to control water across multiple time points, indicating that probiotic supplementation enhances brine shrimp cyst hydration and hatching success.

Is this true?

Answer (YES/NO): NO